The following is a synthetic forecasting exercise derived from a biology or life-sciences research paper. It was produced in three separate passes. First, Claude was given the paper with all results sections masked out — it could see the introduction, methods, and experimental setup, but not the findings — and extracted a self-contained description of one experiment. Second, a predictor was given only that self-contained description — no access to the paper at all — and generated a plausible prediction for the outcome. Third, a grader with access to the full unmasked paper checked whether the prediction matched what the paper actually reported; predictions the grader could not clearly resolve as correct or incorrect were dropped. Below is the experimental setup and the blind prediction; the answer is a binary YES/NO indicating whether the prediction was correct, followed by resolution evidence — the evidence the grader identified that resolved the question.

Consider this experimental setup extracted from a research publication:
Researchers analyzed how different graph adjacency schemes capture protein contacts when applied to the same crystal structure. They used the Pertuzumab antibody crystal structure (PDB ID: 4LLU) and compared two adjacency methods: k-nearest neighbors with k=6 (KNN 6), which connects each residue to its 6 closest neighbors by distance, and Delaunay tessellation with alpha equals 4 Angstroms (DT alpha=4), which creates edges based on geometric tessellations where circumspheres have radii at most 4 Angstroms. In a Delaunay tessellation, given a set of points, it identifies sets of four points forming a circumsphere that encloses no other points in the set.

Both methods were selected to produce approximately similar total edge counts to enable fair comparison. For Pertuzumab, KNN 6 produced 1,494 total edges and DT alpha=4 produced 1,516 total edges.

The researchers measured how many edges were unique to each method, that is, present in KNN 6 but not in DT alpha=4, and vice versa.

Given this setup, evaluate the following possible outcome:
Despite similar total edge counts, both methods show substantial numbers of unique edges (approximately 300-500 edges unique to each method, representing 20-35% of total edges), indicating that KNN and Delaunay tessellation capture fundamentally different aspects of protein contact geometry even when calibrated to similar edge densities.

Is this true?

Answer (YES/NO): NO